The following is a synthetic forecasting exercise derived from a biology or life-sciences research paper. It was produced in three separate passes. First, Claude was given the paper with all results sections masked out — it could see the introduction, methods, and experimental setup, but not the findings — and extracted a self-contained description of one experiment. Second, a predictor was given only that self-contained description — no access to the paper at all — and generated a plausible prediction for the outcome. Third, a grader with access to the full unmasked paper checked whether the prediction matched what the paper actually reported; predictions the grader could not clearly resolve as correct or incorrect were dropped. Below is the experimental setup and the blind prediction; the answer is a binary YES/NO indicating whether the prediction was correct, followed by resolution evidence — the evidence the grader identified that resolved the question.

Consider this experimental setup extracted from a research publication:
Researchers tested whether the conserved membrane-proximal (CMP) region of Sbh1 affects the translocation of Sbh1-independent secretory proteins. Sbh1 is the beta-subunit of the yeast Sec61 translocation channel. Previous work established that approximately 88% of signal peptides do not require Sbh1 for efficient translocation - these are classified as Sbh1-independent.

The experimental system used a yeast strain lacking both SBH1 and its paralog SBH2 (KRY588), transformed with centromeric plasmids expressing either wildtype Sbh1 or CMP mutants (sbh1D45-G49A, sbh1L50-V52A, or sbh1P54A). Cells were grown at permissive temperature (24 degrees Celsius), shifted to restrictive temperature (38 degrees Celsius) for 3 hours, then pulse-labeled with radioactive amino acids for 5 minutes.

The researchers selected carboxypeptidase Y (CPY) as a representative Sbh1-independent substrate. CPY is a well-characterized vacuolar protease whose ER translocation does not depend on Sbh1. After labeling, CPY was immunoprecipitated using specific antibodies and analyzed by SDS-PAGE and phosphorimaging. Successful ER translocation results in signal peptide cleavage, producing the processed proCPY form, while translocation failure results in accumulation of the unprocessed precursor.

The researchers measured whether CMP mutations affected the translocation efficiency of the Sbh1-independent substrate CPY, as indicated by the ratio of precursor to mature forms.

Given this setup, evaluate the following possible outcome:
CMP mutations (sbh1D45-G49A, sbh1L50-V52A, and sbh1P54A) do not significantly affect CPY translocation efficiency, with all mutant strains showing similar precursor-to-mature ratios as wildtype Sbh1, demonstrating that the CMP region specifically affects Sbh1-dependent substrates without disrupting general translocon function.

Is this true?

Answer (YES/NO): YES